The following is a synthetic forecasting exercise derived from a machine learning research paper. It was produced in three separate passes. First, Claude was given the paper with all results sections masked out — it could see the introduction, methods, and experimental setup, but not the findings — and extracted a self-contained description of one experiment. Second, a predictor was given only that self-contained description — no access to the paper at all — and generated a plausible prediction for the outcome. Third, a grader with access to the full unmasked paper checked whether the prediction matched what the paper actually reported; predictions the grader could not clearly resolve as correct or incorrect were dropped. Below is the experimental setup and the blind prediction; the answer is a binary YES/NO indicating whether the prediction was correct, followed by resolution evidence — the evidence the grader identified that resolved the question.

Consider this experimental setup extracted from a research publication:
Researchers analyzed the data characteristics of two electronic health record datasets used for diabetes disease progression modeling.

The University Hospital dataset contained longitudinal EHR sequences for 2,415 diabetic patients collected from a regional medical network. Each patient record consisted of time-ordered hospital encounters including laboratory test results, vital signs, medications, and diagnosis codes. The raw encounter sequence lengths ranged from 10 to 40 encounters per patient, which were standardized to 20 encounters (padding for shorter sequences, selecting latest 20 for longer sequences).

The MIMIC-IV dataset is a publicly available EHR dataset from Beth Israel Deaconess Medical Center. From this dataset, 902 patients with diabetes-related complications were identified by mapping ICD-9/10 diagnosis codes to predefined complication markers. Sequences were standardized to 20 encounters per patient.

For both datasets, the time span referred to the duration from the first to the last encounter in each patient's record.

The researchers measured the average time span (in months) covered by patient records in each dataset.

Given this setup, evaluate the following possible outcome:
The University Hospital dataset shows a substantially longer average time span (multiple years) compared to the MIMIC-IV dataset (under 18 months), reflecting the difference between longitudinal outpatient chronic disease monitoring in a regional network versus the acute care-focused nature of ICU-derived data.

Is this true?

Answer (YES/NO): NO